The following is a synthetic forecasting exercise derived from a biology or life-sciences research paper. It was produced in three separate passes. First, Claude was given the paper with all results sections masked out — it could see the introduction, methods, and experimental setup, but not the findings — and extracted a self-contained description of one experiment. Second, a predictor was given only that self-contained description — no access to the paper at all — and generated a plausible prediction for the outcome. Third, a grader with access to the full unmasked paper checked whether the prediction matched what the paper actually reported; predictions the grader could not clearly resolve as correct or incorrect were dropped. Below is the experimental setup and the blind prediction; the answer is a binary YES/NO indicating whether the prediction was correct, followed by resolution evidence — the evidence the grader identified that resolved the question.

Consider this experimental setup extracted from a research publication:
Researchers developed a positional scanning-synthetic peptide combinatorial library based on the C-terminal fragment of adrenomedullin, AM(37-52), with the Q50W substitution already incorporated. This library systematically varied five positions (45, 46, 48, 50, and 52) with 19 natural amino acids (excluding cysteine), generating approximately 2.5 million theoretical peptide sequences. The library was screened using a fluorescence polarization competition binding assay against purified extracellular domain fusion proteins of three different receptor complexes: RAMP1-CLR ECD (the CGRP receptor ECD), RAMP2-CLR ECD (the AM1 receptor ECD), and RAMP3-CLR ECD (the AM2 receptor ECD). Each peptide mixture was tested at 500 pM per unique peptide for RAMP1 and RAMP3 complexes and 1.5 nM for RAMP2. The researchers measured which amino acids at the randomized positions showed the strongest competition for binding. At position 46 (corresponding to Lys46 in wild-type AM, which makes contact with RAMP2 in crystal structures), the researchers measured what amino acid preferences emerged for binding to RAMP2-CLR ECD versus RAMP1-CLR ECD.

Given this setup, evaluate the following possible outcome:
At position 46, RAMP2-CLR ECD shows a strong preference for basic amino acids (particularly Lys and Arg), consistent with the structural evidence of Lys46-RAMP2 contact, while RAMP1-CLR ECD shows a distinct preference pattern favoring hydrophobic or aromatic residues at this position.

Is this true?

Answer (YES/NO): NO